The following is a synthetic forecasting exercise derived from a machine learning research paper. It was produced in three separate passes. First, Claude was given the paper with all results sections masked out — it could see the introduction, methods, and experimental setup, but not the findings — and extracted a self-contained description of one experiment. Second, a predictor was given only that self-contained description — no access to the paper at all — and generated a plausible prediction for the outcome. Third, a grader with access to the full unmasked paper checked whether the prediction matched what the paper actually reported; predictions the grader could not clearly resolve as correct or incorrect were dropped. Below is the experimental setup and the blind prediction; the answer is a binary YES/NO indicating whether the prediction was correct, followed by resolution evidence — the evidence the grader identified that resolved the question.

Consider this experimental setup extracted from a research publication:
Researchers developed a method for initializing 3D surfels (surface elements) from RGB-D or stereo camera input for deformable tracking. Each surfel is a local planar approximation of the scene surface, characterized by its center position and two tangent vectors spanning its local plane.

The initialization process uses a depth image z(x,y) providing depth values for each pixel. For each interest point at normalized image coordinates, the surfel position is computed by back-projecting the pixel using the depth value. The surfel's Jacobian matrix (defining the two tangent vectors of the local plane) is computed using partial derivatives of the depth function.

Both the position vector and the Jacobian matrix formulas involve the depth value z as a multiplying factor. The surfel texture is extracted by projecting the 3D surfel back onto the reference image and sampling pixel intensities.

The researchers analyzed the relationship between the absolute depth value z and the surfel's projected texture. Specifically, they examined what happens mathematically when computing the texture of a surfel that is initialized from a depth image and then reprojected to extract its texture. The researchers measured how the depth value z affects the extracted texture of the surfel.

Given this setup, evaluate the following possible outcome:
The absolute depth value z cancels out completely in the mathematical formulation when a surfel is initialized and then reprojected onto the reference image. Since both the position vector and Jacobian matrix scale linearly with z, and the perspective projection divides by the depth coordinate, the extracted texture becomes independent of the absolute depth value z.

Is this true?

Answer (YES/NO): YES